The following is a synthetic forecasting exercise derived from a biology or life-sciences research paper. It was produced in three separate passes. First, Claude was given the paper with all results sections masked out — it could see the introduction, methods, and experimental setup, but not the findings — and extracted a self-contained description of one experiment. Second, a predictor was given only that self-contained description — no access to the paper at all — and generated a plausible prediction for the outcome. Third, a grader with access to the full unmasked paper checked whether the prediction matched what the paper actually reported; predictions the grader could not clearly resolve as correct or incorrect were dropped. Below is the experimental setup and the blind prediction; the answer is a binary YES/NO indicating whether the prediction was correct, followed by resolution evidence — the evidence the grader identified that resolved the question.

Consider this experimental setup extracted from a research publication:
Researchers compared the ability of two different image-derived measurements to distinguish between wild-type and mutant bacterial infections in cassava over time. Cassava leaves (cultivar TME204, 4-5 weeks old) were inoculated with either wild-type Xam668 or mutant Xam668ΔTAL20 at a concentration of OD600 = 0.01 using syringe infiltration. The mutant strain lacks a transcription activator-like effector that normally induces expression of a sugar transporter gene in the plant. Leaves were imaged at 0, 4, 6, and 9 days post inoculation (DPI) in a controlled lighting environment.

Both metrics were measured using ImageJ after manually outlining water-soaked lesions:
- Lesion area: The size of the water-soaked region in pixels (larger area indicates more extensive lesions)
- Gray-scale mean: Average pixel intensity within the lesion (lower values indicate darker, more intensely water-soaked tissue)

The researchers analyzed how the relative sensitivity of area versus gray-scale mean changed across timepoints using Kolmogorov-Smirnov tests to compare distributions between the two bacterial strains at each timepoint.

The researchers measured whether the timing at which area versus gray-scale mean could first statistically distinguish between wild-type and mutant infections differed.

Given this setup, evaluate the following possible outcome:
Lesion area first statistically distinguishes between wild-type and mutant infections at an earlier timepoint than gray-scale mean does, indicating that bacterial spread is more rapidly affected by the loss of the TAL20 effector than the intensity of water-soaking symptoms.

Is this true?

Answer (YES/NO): NO